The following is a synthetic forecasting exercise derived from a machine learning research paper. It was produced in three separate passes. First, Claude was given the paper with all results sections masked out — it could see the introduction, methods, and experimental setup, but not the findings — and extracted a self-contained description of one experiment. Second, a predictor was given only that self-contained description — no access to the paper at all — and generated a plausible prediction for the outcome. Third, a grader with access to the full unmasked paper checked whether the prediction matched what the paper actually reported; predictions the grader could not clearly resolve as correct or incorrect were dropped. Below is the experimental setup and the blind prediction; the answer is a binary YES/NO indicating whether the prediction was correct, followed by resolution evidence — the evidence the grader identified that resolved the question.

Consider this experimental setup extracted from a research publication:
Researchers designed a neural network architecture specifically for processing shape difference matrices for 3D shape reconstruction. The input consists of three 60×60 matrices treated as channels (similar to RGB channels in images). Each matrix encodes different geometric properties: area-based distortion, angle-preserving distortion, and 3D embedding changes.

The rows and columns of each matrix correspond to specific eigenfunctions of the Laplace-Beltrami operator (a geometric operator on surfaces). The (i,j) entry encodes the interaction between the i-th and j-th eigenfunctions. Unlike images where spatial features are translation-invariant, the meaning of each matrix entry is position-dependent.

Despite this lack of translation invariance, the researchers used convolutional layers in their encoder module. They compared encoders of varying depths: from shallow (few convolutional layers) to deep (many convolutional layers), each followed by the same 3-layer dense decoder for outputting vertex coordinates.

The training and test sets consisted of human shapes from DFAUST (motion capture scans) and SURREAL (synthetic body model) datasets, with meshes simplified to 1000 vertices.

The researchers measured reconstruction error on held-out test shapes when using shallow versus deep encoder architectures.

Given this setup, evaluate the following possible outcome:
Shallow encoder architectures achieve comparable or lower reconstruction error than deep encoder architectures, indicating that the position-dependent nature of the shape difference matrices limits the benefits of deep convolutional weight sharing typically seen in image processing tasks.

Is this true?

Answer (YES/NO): YES